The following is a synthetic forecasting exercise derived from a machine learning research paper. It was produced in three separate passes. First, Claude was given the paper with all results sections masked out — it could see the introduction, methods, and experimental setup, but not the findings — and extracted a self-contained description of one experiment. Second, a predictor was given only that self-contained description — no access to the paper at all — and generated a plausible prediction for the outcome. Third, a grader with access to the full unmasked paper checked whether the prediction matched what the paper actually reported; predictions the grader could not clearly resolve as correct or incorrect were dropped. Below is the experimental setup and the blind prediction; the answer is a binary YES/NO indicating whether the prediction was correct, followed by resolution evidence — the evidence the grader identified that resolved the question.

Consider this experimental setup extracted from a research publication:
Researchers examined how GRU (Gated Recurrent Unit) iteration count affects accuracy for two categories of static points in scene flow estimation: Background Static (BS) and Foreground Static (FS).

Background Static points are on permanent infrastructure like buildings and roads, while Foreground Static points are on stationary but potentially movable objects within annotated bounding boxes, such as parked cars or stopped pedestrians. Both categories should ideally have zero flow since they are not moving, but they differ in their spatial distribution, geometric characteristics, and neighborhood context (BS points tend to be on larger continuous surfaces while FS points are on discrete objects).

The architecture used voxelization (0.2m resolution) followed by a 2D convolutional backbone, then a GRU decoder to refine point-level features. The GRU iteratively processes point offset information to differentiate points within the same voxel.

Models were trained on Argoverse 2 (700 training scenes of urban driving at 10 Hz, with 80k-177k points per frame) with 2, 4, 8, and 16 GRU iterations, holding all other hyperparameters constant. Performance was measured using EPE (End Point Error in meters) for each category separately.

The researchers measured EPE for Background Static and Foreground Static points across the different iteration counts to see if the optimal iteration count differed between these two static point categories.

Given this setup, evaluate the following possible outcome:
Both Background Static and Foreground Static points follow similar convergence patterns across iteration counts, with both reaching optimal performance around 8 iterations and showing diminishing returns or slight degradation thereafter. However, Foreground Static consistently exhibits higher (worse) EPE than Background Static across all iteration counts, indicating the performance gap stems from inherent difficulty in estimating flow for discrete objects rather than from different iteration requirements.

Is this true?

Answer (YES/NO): NO